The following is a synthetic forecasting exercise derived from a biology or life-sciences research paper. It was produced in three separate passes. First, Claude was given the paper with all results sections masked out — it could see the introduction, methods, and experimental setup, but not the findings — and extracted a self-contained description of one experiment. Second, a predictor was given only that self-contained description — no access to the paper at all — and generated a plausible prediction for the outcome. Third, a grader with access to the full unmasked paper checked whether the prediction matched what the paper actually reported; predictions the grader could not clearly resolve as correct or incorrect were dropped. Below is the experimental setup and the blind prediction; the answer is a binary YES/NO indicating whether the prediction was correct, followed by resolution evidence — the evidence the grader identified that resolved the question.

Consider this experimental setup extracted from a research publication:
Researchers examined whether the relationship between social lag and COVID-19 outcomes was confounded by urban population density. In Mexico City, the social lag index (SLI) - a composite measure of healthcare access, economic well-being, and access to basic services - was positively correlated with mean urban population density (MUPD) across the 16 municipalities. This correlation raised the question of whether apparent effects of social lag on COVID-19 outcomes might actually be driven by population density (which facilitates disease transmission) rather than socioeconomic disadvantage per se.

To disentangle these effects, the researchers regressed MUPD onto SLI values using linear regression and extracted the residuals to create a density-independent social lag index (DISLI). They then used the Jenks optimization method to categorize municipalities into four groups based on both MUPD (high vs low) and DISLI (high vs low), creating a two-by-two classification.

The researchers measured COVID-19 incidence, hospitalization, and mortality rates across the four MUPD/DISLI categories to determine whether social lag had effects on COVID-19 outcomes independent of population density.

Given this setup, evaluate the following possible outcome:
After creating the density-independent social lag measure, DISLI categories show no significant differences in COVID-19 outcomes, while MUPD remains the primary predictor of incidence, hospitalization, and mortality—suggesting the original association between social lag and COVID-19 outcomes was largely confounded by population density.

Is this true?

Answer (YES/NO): NO